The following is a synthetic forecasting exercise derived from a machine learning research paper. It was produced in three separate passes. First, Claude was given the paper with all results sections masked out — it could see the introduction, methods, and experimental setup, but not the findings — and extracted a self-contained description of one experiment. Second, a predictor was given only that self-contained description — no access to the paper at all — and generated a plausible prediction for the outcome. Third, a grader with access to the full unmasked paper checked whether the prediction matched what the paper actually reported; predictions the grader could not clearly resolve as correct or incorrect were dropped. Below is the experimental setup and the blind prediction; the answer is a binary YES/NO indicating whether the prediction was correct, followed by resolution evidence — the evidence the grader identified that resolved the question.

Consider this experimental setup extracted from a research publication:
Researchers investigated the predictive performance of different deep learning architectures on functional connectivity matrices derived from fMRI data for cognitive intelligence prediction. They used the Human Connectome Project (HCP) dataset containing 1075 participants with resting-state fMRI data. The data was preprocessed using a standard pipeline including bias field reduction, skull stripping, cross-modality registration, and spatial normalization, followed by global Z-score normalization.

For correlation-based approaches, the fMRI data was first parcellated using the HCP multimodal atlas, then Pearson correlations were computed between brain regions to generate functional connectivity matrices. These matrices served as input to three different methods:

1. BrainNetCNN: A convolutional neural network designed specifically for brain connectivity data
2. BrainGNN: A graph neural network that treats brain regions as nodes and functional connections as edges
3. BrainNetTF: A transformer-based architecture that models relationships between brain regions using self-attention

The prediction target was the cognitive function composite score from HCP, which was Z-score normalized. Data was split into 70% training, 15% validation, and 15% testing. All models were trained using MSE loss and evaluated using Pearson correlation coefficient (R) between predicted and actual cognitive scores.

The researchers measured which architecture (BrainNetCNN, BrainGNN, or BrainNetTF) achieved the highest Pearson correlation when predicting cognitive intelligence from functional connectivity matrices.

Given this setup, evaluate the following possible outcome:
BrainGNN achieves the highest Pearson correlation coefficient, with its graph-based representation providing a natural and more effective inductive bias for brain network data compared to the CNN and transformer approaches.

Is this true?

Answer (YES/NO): YES